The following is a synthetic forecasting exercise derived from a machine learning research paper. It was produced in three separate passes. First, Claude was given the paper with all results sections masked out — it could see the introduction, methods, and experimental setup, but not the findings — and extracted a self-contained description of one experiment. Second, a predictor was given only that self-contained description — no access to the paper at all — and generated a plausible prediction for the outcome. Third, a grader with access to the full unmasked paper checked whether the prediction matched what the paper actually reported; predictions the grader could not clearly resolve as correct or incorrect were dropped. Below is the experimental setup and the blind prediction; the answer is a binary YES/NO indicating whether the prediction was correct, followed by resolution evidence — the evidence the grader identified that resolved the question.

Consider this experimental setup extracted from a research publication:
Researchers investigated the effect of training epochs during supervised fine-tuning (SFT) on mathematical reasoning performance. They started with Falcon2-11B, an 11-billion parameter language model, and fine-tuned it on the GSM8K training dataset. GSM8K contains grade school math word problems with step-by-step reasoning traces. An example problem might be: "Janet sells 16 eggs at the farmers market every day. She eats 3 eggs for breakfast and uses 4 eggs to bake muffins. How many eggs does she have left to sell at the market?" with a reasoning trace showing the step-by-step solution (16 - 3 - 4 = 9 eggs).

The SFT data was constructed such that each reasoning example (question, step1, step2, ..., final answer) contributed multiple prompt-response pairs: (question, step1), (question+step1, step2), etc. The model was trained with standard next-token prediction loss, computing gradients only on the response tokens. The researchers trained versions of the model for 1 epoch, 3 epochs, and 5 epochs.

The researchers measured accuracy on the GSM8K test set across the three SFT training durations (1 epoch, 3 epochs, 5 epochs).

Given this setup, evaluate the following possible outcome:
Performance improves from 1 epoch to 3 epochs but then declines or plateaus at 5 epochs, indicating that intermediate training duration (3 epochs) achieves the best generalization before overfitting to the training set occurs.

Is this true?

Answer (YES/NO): YES